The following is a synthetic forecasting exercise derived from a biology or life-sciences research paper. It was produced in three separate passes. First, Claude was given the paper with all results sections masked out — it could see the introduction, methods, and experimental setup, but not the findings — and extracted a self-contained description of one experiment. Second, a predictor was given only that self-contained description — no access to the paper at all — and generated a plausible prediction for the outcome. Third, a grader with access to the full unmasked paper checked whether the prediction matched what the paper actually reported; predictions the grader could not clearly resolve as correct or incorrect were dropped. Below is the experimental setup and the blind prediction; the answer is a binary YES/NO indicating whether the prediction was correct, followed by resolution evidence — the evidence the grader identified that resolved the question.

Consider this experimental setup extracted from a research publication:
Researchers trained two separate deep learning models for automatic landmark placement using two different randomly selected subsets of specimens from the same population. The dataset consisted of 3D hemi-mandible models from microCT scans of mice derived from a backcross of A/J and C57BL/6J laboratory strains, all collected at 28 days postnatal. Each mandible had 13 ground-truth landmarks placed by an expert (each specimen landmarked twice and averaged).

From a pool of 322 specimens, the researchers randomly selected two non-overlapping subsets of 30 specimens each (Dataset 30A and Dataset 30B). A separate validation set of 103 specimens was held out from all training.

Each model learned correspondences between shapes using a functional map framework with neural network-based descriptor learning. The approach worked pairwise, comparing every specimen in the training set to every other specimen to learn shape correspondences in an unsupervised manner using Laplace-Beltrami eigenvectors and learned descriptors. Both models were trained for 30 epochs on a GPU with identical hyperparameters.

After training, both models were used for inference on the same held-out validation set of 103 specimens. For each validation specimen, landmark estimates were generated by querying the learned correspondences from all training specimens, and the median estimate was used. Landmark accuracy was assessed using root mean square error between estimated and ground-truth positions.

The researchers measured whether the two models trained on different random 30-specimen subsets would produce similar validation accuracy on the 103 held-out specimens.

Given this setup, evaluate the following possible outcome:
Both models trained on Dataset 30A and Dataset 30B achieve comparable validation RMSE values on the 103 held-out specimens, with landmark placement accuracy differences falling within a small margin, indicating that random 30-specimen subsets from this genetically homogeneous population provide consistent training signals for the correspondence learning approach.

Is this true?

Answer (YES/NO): YES